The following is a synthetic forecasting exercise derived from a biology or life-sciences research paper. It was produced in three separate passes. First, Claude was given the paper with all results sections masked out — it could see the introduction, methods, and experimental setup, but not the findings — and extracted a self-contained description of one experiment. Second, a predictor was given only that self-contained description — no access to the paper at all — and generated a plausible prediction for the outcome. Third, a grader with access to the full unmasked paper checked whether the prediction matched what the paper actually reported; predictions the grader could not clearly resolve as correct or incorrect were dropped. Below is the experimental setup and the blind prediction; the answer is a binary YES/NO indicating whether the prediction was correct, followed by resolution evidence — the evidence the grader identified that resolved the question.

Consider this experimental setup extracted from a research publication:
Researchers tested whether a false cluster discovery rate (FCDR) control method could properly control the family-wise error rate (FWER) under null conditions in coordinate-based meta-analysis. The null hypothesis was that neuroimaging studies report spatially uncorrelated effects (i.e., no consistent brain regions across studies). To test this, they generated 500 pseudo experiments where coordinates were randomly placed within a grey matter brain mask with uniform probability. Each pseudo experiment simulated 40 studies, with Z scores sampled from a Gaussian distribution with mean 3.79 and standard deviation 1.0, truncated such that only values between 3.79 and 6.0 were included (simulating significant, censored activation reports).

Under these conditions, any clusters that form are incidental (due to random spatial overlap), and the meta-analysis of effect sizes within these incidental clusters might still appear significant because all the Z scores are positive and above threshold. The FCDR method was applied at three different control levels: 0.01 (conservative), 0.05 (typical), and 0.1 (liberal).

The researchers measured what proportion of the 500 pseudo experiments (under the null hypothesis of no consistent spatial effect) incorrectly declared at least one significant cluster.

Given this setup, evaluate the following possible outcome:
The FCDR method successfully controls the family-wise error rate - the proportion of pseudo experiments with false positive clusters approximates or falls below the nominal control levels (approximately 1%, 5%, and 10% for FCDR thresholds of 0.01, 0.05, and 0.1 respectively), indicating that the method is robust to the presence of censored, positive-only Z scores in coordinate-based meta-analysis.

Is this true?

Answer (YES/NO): YES